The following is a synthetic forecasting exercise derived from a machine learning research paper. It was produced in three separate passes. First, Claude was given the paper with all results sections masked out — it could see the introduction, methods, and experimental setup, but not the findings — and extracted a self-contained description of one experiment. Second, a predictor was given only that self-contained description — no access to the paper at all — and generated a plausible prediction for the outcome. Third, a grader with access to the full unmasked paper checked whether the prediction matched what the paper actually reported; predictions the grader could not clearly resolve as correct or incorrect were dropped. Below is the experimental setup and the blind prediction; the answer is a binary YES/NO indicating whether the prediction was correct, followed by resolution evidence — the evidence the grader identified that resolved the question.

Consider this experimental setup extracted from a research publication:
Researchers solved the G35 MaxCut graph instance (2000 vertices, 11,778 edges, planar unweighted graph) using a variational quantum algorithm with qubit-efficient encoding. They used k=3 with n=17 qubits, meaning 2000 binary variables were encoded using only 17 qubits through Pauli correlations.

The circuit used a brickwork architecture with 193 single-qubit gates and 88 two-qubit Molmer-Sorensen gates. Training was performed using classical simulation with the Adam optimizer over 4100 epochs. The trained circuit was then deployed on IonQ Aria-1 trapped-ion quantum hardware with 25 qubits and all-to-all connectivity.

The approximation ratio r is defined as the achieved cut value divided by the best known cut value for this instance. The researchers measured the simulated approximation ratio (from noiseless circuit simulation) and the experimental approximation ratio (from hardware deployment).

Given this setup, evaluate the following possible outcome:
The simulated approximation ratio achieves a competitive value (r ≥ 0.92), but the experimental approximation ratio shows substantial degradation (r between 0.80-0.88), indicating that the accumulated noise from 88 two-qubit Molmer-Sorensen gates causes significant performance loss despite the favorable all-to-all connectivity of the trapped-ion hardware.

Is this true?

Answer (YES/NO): NO